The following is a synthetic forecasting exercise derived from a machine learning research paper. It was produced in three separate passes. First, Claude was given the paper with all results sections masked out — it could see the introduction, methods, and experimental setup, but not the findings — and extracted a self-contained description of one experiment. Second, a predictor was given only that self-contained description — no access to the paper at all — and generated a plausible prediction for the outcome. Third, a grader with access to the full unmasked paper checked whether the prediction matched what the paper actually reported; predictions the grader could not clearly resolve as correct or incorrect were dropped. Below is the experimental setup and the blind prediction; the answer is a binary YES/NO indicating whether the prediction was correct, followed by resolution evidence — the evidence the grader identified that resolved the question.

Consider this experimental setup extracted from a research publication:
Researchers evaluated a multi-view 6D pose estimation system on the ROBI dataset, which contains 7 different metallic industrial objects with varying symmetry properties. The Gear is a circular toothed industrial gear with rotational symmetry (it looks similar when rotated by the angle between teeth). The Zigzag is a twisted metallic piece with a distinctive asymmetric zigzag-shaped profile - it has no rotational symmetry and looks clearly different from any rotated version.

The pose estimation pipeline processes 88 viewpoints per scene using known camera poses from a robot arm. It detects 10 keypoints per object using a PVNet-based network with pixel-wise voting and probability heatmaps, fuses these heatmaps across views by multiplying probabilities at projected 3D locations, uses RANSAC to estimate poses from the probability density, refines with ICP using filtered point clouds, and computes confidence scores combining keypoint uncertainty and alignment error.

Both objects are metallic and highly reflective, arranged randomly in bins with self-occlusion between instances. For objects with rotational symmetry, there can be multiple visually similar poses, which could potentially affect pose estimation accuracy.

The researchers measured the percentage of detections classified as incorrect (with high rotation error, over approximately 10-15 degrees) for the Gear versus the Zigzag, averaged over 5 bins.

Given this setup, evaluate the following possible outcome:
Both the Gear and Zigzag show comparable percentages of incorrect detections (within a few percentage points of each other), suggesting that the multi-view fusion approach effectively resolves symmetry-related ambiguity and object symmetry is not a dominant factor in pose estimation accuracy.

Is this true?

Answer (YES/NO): NO